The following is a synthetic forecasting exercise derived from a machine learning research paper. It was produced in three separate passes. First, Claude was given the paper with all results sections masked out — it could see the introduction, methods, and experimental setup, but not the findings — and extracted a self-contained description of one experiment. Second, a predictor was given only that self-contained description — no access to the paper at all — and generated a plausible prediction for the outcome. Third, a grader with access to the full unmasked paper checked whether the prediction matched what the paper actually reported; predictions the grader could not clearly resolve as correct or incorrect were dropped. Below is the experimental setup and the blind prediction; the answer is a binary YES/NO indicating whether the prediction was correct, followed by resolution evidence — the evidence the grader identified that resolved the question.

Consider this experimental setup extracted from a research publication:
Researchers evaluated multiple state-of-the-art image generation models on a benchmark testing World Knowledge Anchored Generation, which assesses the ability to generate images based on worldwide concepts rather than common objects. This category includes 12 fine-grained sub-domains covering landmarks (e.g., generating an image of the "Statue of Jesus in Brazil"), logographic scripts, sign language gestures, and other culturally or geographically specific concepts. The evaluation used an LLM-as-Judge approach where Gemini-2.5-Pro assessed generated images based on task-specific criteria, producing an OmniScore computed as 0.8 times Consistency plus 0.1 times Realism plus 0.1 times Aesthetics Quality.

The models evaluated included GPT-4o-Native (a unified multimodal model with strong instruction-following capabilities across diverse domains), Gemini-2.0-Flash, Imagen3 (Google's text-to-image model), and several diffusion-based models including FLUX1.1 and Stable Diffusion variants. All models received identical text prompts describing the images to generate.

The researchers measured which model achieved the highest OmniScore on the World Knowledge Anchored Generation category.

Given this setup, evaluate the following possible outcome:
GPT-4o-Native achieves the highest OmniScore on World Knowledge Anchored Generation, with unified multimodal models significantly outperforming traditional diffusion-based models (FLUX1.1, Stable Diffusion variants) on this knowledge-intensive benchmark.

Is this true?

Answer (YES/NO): NO